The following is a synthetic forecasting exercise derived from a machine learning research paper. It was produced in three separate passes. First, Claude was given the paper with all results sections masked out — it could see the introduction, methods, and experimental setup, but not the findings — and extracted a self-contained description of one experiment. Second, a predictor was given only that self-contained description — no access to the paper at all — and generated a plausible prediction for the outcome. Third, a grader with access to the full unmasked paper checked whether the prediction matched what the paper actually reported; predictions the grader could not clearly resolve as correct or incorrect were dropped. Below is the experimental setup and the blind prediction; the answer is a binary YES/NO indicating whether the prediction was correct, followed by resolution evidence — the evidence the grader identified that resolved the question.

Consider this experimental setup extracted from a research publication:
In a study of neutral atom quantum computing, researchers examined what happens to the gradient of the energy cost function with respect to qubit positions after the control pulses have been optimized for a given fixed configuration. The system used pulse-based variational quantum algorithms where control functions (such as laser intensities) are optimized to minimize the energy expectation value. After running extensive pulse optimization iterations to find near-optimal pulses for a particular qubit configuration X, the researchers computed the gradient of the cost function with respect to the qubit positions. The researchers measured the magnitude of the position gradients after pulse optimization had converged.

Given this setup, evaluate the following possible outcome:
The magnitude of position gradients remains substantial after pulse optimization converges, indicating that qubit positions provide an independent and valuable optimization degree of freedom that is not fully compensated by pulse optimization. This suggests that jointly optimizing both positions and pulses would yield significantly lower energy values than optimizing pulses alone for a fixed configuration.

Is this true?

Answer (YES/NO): NO